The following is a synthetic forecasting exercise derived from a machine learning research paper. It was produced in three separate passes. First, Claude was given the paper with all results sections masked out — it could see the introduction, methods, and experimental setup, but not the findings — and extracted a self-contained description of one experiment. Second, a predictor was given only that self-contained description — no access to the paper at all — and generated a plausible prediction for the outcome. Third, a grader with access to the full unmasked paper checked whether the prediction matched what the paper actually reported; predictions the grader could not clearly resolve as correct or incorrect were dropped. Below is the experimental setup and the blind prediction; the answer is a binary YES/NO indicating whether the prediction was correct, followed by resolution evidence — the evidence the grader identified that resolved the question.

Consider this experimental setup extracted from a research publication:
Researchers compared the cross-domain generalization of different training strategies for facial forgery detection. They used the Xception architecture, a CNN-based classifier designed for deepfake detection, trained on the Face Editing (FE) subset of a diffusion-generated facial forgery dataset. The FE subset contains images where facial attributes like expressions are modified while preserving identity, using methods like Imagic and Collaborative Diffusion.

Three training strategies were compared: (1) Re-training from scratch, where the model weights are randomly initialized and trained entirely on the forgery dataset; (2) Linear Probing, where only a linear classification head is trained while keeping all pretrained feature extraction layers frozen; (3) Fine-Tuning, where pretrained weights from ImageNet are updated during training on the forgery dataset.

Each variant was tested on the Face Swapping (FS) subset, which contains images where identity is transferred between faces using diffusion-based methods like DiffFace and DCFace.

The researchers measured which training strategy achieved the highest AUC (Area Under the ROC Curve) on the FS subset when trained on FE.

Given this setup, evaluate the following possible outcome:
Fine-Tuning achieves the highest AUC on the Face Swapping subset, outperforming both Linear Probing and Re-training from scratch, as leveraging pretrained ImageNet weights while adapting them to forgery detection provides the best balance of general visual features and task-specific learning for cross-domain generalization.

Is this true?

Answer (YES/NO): NO